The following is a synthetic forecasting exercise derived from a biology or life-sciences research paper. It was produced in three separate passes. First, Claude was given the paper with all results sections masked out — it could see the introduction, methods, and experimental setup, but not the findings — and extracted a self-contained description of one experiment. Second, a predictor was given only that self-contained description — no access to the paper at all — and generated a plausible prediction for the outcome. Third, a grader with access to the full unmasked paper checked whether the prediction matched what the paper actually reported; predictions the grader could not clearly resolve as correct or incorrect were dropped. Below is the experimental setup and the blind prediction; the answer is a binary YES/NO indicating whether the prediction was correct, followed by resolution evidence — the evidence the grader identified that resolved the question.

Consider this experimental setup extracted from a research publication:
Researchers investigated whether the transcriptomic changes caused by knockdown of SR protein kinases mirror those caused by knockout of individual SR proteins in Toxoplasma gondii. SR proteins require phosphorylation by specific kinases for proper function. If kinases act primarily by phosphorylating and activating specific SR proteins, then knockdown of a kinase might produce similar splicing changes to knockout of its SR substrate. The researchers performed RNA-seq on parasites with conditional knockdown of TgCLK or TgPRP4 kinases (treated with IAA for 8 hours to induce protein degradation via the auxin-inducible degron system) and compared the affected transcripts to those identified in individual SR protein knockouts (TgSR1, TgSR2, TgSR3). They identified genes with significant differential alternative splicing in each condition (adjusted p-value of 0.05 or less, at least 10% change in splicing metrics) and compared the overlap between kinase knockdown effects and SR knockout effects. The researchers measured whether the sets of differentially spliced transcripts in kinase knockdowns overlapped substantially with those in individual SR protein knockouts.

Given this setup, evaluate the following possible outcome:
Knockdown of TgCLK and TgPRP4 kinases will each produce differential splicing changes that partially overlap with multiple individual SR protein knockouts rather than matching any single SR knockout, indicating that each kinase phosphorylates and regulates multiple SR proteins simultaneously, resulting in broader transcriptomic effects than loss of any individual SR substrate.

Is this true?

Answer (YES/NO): NO